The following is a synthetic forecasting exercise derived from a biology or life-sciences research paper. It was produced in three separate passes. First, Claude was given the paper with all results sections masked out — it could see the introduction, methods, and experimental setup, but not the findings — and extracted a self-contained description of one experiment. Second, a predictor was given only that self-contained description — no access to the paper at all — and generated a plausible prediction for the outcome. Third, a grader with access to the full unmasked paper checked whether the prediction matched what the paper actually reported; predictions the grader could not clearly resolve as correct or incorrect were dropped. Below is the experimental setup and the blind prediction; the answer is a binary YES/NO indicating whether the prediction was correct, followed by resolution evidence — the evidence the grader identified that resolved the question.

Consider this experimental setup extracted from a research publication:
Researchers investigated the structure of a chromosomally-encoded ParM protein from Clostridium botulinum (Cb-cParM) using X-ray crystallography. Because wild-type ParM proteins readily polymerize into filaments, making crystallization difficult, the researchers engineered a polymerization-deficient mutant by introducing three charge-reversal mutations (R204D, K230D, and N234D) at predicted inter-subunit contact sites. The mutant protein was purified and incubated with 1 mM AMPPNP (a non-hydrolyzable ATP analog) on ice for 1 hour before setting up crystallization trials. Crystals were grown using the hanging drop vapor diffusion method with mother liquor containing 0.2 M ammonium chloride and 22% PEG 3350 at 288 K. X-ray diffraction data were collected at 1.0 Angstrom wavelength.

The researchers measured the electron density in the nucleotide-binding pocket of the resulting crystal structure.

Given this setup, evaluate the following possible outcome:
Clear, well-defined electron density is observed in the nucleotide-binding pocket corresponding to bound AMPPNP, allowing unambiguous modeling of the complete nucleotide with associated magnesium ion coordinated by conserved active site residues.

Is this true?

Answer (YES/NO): NO